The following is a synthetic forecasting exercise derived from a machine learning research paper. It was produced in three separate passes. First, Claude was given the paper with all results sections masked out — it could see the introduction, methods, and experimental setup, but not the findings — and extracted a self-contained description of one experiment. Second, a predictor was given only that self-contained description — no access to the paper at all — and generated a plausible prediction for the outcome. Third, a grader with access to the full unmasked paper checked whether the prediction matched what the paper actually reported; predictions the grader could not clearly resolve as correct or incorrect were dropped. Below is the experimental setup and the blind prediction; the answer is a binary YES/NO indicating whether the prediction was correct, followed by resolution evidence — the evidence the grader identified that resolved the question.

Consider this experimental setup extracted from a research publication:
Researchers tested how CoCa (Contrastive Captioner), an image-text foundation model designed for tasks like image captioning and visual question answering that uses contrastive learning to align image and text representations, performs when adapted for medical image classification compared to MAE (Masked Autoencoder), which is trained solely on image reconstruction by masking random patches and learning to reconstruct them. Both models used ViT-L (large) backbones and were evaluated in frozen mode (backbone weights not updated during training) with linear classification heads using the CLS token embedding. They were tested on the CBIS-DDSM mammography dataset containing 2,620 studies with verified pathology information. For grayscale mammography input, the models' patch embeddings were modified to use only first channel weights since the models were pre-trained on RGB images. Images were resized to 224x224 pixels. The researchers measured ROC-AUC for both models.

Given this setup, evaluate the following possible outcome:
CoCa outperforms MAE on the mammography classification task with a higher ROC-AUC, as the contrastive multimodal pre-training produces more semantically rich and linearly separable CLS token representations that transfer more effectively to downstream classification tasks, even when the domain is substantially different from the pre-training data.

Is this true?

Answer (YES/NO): NO